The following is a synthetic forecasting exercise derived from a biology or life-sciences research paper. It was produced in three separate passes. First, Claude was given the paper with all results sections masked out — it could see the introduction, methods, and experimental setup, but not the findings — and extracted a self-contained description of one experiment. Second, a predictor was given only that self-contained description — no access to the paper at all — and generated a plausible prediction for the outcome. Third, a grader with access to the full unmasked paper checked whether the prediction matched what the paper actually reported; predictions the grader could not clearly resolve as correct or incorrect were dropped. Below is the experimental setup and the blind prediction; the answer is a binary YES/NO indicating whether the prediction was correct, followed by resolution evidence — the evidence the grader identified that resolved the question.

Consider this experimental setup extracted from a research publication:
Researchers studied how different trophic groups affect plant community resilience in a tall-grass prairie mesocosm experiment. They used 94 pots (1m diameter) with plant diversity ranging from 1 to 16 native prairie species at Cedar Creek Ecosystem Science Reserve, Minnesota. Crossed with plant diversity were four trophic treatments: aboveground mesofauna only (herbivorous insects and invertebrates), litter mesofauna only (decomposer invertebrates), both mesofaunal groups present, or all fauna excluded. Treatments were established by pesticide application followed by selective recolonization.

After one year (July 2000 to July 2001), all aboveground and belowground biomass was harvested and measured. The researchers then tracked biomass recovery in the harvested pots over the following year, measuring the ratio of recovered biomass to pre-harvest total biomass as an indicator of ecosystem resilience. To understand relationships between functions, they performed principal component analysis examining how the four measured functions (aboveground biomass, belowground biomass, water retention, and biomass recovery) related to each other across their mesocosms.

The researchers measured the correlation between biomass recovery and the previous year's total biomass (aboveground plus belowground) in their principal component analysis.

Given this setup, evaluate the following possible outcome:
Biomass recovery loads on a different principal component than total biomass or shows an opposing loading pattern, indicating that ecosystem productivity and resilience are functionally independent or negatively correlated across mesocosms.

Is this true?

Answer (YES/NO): NO